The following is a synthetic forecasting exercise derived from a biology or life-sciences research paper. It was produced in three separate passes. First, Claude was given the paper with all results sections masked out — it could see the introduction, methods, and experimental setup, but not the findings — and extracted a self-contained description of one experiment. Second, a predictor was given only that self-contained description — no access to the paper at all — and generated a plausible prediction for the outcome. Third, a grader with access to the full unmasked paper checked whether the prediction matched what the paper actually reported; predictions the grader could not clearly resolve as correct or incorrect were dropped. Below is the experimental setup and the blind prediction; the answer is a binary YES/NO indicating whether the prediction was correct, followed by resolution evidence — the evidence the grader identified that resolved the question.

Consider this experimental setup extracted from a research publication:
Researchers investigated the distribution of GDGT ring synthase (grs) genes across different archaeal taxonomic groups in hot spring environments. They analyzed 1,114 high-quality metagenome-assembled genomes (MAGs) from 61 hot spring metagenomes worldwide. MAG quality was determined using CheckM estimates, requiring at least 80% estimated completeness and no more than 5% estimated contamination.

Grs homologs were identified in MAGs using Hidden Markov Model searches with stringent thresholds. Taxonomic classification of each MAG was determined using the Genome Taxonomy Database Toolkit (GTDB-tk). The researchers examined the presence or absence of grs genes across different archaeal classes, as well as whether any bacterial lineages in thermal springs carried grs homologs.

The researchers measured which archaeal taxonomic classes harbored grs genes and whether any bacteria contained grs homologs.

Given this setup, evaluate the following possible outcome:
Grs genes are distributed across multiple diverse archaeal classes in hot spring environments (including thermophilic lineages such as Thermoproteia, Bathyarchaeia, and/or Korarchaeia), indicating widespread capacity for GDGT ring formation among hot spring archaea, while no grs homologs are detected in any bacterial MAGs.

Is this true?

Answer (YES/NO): NO